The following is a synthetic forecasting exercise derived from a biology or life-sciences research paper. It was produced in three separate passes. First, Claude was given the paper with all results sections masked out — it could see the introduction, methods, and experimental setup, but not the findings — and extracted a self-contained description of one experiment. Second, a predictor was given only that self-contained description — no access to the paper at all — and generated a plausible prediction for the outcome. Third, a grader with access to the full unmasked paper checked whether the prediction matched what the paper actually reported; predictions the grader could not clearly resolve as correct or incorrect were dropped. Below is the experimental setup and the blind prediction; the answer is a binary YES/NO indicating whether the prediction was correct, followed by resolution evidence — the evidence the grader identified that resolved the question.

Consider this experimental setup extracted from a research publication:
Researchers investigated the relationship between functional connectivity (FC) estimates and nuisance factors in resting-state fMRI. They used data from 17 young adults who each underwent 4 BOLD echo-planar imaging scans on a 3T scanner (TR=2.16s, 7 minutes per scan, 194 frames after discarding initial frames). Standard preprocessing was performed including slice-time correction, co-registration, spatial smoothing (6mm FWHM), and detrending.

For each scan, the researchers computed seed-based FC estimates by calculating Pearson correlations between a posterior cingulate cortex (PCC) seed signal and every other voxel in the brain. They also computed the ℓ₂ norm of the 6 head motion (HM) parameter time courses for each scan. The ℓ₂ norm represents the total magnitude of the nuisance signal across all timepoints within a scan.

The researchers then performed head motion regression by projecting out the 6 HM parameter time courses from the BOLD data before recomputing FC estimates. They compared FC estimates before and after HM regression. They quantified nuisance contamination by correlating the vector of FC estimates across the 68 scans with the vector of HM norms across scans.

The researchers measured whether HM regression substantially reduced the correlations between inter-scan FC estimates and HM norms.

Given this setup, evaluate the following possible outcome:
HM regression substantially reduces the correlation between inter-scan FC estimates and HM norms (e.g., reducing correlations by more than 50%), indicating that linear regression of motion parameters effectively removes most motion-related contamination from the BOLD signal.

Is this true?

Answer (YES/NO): NO